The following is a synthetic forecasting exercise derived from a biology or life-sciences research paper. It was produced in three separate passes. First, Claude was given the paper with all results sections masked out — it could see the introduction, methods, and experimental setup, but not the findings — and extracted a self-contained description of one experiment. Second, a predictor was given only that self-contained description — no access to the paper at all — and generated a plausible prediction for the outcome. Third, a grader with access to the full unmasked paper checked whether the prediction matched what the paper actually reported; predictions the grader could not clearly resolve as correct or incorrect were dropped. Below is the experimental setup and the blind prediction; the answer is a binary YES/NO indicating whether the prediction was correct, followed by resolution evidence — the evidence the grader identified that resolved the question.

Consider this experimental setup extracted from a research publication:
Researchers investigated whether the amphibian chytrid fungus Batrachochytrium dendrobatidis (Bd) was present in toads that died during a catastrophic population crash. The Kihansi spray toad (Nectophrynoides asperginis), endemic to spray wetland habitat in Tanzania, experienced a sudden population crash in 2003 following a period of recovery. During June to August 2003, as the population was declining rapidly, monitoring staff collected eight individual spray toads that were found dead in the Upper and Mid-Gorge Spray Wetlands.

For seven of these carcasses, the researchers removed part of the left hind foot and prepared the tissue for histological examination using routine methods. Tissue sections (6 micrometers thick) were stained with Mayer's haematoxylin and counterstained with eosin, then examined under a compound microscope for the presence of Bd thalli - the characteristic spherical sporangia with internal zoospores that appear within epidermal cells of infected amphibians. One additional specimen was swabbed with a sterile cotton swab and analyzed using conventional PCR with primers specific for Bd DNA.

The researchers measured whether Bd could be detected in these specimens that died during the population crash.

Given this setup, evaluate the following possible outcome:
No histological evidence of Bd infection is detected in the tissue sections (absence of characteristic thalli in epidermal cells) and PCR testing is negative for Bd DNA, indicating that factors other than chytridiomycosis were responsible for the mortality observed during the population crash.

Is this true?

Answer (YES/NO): NO